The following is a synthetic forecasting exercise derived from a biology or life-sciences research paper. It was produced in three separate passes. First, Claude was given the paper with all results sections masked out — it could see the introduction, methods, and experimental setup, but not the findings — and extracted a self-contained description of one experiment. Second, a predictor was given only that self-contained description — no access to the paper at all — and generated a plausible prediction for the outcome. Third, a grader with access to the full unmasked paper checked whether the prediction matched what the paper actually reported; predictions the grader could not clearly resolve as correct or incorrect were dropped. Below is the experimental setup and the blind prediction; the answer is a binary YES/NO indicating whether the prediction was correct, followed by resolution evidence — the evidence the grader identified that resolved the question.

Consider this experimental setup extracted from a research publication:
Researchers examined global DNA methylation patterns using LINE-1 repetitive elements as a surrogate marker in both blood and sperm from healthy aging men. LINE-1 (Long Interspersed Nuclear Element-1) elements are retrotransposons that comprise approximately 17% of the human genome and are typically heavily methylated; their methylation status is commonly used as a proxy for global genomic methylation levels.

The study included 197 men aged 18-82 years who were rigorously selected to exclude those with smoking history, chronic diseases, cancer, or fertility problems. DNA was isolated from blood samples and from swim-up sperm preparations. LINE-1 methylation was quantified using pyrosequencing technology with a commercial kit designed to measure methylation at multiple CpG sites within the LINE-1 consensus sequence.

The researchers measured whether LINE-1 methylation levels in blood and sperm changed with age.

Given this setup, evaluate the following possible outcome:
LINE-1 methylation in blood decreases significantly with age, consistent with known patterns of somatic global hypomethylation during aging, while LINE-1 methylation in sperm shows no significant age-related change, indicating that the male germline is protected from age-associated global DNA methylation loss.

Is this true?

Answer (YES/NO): NO